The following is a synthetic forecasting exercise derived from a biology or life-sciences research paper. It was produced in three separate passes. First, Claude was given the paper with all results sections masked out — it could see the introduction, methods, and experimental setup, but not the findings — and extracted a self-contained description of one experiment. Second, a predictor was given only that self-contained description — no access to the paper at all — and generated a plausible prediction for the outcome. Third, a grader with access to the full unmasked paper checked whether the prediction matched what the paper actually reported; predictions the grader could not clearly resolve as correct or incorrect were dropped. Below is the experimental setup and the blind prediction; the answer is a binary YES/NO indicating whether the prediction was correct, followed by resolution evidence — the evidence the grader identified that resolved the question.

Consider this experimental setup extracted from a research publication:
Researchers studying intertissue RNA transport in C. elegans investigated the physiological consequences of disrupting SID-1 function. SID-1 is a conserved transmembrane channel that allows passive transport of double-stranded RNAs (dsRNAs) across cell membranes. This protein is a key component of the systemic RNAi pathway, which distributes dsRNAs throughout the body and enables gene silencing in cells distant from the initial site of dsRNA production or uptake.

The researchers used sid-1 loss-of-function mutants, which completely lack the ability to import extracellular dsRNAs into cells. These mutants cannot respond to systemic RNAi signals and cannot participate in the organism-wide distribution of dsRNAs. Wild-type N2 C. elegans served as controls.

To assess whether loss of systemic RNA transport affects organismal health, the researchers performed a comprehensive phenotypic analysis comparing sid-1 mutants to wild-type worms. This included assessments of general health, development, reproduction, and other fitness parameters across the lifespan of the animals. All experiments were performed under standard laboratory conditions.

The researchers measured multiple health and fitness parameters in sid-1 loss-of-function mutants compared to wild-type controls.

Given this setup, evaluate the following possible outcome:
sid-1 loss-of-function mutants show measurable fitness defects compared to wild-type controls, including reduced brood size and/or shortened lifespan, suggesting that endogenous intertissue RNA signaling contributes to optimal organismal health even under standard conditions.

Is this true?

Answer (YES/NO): NO